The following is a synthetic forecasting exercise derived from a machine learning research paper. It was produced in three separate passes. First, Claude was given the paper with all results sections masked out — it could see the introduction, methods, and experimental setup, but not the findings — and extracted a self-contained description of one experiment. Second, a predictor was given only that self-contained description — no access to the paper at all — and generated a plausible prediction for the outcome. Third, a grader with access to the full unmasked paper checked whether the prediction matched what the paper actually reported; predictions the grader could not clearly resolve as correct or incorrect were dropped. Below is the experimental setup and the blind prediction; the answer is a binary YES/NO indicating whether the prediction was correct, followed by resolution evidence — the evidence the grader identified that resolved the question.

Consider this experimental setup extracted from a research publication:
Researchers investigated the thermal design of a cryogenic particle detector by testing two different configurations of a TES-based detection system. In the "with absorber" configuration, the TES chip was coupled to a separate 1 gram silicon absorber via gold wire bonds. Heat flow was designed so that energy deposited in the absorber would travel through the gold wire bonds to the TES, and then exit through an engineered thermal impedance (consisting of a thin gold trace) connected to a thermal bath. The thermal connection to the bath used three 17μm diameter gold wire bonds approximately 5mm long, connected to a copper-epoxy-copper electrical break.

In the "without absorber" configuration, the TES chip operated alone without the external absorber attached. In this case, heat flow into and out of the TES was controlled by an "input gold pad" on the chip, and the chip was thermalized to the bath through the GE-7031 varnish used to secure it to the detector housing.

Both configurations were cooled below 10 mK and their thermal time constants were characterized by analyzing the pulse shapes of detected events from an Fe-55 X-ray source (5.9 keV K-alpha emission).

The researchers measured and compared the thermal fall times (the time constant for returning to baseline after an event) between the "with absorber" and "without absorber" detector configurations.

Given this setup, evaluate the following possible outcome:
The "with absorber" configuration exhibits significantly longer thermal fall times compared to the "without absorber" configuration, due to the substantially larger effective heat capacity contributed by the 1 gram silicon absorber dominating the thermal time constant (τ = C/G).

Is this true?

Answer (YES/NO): YES